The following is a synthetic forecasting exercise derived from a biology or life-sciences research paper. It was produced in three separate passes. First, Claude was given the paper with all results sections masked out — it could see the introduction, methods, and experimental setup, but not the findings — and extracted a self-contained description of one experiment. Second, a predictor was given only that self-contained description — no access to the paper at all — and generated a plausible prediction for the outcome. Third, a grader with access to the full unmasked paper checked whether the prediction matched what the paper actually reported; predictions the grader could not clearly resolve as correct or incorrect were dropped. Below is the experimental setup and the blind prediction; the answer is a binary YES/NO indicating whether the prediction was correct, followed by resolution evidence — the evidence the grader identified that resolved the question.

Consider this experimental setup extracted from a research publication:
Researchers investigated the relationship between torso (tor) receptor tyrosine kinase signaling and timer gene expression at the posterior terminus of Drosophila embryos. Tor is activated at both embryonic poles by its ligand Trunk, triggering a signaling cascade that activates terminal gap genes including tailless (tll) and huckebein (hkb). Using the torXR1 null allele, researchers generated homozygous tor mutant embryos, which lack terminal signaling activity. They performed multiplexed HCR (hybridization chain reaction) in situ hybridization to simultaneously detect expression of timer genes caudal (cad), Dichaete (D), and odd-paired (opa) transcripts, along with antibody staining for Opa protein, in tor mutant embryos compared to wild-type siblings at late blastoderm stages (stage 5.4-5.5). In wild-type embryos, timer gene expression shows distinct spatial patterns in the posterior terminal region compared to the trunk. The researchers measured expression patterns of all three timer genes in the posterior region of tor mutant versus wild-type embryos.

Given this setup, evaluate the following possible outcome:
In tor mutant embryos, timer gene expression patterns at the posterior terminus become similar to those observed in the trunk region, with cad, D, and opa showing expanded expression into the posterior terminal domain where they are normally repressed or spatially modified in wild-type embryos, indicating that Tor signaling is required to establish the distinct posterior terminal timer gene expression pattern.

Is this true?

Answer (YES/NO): YES